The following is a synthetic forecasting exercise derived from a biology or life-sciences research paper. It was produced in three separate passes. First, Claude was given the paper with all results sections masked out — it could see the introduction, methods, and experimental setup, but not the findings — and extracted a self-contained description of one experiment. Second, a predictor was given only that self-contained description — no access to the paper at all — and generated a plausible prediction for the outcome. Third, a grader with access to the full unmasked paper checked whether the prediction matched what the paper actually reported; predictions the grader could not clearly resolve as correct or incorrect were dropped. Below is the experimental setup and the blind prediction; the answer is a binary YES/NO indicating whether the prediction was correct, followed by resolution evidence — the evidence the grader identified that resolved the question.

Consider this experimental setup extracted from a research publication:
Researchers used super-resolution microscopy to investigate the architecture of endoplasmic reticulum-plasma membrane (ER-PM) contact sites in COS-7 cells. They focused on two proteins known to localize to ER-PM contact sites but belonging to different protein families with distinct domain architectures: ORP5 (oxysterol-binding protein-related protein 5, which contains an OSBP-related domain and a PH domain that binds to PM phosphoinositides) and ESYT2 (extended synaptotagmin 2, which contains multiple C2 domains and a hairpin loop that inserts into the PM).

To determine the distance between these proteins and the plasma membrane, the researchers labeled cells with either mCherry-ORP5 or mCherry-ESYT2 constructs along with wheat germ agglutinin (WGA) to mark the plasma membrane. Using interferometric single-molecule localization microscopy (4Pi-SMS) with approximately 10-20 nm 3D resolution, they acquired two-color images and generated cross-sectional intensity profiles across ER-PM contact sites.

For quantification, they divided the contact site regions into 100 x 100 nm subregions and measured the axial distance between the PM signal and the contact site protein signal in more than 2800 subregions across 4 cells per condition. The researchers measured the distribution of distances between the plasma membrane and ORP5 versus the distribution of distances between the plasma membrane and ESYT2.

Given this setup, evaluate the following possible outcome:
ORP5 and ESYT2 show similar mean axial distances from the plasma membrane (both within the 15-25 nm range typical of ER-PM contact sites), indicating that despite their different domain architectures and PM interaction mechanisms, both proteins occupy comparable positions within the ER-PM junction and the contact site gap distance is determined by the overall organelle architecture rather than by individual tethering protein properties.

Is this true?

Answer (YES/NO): YES